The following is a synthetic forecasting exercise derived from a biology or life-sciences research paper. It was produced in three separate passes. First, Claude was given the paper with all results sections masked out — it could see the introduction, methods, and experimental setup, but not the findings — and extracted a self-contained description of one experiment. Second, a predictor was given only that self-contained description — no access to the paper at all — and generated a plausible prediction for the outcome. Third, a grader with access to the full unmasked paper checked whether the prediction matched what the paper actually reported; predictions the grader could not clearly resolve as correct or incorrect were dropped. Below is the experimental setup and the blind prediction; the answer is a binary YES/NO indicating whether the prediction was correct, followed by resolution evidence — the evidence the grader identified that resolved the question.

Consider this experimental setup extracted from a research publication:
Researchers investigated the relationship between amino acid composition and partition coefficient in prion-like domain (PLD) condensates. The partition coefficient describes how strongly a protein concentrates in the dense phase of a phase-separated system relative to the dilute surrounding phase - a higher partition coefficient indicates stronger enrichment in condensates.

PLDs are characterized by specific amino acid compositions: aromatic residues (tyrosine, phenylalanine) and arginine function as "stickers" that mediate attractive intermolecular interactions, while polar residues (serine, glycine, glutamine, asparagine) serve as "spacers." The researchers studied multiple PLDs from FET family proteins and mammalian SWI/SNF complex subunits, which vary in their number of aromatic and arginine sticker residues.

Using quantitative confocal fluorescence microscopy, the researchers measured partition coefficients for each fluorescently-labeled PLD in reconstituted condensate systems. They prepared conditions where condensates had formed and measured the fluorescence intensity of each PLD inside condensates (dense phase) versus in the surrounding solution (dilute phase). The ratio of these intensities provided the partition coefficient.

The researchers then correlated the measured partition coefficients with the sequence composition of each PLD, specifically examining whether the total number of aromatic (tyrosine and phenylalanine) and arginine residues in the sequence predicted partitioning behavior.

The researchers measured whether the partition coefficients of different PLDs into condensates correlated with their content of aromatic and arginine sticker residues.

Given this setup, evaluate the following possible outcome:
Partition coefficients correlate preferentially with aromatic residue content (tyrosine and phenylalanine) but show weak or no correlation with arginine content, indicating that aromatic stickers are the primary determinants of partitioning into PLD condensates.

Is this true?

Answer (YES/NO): NO